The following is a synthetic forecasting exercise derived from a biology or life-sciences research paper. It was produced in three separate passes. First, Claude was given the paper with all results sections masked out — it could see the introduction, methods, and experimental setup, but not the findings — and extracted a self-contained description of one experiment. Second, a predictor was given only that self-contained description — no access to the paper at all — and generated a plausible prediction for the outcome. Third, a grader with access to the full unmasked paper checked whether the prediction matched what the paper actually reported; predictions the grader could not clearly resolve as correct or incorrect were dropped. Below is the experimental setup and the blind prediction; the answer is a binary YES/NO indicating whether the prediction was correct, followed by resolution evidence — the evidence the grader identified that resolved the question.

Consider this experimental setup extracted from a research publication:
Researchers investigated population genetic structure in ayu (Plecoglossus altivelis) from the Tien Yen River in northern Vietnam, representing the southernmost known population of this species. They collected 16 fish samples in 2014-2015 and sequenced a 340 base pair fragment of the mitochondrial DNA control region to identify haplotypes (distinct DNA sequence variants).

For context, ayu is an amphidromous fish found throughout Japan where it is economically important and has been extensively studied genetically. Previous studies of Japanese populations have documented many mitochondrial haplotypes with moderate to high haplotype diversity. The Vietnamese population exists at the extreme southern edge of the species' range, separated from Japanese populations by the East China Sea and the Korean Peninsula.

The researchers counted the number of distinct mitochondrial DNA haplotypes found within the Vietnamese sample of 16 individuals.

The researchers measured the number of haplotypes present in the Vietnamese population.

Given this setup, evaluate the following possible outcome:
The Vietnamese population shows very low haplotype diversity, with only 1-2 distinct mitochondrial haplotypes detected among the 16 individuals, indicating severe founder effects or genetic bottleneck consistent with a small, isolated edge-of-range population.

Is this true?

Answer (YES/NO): NO